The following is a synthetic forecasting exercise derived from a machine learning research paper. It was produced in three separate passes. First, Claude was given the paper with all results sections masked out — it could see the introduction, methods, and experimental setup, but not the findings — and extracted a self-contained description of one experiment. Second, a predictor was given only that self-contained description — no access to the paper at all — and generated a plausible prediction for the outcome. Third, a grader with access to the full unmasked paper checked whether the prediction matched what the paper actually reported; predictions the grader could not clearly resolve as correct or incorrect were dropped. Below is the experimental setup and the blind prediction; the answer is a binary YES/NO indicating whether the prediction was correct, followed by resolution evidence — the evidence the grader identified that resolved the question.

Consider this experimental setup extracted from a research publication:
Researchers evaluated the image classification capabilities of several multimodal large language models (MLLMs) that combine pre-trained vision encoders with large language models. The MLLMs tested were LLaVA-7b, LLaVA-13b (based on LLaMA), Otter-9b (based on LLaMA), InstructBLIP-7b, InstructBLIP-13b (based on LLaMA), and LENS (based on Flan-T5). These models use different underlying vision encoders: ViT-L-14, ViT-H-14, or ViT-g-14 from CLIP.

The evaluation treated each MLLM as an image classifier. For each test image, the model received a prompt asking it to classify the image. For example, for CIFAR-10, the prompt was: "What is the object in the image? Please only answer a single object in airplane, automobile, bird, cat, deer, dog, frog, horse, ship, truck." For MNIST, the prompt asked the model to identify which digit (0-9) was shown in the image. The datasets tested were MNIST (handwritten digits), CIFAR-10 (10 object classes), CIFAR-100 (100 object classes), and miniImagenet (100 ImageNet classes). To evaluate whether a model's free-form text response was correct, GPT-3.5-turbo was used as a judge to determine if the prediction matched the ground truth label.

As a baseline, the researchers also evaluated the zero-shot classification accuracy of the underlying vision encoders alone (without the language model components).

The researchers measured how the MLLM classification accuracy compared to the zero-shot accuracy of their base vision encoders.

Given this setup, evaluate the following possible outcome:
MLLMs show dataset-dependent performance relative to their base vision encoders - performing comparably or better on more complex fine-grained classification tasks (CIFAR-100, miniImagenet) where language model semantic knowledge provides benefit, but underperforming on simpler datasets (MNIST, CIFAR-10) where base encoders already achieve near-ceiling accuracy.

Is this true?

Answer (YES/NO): NO